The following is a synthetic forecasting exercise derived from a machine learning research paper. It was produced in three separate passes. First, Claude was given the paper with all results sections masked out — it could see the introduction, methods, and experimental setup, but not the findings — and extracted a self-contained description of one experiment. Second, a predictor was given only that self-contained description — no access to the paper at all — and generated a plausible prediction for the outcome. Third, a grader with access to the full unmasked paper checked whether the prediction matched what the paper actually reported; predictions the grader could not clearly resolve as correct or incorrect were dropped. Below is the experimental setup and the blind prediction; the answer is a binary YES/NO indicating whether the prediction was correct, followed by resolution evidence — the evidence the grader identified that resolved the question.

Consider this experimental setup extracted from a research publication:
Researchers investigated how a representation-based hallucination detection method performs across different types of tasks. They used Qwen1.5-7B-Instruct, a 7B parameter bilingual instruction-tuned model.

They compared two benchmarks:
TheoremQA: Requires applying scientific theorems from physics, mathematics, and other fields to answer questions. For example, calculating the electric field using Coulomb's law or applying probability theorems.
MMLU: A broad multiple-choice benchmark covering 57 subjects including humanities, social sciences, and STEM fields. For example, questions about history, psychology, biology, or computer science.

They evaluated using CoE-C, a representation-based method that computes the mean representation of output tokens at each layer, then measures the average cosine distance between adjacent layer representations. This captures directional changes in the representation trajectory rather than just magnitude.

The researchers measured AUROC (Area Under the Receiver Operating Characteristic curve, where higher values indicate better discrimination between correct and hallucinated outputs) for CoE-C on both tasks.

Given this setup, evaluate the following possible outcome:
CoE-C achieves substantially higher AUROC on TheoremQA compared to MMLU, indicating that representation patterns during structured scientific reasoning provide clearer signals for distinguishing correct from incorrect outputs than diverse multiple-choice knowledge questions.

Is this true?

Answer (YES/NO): YES